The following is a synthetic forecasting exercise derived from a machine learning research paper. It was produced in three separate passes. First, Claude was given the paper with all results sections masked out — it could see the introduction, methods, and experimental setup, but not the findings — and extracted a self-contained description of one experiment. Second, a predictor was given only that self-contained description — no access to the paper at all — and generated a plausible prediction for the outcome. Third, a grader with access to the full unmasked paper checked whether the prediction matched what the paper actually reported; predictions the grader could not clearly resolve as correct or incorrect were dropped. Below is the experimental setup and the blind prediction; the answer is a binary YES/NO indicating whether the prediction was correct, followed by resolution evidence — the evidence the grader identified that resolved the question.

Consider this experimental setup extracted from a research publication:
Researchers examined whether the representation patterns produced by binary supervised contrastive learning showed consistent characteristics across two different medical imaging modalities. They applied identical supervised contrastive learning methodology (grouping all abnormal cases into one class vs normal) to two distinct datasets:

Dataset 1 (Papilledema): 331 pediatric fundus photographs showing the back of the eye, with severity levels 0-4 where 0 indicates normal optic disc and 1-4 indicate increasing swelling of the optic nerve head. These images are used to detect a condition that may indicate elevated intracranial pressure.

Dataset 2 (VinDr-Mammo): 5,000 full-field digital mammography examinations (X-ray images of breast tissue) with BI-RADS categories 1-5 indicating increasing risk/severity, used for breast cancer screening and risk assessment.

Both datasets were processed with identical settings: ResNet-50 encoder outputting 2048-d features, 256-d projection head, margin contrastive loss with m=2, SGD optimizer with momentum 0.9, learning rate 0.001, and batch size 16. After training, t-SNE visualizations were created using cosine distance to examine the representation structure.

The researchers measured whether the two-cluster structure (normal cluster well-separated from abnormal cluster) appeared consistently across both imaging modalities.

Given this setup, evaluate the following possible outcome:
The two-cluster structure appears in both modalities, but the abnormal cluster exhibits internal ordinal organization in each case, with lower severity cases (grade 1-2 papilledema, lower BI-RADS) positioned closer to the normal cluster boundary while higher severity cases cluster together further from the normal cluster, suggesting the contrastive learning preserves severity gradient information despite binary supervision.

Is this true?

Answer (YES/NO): NO